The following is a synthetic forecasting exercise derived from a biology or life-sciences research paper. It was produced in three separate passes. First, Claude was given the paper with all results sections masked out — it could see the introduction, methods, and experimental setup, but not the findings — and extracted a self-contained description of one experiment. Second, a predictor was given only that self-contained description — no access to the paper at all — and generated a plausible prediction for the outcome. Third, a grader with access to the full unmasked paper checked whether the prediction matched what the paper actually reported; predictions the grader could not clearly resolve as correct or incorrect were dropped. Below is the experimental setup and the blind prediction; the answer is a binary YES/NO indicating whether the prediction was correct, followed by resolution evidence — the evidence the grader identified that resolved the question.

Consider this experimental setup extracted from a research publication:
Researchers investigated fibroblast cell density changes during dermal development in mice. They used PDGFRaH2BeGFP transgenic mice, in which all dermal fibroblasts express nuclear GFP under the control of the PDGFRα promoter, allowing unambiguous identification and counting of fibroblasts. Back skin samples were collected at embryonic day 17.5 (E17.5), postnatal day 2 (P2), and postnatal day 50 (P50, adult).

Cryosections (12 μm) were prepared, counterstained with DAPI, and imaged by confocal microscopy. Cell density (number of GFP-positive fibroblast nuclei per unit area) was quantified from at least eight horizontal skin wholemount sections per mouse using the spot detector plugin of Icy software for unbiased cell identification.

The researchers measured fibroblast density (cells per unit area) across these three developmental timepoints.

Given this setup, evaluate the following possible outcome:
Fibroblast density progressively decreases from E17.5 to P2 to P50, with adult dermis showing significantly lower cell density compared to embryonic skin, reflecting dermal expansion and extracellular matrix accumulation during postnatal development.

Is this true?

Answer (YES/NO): NO